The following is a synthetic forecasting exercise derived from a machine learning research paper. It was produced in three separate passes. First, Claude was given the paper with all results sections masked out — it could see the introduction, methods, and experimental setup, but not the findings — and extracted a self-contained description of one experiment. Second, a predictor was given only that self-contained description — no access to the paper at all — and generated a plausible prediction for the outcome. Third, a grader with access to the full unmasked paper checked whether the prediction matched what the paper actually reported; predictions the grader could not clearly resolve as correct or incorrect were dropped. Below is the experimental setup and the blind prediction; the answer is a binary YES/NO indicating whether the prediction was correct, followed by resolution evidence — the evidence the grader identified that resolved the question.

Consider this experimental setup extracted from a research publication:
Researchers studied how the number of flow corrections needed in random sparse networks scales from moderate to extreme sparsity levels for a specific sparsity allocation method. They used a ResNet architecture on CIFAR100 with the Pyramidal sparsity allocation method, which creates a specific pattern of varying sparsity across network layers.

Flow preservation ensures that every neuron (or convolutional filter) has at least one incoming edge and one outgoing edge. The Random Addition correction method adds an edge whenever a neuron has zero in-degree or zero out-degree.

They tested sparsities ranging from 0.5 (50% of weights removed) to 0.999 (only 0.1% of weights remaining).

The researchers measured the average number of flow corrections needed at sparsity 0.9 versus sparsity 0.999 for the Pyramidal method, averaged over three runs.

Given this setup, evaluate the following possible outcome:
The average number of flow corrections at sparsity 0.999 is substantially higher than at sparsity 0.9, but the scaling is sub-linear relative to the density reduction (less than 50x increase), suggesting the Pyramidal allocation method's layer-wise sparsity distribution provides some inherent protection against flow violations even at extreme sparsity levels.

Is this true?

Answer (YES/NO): NO